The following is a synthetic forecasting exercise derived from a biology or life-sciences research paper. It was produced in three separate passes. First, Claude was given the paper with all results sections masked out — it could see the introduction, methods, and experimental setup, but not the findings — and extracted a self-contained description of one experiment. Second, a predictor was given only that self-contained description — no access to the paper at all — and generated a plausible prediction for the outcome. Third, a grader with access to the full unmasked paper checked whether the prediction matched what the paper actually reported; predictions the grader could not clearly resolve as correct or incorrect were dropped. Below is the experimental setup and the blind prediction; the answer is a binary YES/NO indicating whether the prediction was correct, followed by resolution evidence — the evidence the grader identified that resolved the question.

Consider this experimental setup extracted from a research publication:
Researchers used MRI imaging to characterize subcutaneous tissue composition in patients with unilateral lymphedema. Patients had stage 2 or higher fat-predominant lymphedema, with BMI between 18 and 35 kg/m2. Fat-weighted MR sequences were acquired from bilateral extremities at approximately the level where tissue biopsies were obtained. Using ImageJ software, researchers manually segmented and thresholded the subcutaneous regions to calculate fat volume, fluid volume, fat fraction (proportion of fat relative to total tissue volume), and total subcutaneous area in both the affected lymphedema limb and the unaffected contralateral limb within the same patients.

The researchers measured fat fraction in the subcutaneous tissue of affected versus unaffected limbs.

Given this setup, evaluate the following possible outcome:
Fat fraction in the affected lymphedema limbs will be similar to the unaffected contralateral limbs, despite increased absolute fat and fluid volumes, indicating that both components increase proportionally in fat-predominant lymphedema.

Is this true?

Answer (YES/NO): NO